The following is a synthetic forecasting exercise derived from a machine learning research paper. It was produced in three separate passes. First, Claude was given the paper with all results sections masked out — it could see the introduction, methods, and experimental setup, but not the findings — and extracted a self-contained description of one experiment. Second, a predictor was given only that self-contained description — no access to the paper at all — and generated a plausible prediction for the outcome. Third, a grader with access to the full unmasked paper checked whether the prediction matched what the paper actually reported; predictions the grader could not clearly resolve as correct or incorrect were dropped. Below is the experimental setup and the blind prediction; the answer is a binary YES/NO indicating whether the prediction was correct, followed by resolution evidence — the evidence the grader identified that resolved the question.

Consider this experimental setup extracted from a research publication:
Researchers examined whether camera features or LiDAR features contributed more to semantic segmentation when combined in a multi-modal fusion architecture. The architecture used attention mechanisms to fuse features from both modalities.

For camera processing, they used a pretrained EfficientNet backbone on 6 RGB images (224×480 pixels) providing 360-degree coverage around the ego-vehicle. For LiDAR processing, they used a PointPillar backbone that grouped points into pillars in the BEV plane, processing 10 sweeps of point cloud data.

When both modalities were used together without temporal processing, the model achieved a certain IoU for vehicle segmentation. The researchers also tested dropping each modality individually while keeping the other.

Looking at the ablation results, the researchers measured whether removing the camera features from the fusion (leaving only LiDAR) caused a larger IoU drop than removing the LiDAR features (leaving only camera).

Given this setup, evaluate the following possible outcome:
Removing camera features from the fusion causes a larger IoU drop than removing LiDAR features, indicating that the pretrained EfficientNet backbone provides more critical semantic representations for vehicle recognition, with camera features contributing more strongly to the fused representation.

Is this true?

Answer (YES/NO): YES